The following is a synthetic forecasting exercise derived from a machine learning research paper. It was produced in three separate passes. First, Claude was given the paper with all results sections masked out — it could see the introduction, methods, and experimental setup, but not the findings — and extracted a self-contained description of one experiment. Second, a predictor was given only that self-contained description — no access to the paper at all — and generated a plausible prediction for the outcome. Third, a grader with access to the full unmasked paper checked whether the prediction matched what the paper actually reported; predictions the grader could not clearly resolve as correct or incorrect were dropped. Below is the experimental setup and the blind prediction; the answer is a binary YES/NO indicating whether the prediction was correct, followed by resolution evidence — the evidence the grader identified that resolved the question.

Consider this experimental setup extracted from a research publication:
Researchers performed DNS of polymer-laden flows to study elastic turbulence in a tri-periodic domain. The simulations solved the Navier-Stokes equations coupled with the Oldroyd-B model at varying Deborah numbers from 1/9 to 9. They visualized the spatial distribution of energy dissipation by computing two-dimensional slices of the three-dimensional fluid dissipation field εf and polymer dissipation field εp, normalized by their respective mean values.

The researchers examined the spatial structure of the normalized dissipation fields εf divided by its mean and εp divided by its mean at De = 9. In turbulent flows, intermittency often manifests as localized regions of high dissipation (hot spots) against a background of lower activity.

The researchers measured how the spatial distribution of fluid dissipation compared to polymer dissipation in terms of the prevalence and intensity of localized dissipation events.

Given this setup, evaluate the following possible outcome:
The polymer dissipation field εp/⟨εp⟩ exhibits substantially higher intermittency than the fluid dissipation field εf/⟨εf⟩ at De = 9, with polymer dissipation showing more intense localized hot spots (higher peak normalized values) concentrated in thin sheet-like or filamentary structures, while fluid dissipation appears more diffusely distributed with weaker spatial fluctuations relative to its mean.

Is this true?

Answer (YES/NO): NO